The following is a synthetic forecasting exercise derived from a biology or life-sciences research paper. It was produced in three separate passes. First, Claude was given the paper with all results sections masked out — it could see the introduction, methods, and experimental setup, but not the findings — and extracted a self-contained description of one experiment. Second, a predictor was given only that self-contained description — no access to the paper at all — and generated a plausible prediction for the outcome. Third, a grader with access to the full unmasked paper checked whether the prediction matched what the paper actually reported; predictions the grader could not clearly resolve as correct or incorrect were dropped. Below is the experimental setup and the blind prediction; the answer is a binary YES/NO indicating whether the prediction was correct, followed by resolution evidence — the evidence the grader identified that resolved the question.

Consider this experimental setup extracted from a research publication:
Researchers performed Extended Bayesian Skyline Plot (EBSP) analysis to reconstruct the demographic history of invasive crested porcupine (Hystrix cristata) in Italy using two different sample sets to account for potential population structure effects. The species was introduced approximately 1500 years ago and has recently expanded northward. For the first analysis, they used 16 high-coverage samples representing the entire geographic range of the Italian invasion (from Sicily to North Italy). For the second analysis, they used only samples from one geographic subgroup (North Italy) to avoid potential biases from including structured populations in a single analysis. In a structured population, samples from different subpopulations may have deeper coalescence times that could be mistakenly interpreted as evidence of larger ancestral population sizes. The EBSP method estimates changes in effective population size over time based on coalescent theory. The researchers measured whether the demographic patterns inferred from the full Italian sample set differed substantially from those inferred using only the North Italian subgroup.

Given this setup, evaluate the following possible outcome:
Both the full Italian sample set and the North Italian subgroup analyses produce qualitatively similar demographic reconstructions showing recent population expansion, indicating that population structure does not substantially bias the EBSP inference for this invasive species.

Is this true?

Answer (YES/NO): NO